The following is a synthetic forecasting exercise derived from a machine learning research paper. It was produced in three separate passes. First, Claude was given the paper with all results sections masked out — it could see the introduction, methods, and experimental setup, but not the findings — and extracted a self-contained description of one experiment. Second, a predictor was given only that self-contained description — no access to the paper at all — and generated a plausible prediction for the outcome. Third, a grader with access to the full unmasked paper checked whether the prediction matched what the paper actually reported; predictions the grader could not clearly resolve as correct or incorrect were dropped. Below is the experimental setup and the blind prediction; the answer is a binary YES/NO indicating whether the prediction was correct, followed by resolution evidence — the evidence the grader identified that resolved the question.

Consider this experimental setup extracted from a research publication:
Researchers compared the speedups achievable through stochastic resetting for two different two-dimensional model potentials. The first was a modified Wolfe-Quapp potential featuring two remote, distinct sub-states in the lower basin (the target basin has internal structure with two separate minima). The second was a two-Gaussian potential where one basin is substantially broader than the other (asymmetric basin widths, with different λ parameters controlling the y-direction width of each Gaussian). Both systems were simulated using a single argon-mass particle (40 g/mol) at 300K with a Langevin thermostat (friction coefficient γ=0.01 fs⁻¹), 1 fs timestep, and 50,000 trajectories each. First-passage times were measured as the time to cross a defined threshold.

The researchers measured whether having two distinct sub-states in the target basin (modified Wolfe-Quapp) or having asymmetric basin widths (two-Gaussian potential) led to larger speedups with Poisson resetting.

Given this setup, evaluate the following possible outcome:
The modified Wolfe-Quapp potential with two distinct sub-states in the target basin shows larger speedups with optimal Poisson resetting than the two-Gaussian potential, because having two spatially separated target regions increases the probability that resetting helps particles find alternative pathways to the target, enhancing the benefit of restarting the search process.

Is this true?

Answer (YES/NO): NO